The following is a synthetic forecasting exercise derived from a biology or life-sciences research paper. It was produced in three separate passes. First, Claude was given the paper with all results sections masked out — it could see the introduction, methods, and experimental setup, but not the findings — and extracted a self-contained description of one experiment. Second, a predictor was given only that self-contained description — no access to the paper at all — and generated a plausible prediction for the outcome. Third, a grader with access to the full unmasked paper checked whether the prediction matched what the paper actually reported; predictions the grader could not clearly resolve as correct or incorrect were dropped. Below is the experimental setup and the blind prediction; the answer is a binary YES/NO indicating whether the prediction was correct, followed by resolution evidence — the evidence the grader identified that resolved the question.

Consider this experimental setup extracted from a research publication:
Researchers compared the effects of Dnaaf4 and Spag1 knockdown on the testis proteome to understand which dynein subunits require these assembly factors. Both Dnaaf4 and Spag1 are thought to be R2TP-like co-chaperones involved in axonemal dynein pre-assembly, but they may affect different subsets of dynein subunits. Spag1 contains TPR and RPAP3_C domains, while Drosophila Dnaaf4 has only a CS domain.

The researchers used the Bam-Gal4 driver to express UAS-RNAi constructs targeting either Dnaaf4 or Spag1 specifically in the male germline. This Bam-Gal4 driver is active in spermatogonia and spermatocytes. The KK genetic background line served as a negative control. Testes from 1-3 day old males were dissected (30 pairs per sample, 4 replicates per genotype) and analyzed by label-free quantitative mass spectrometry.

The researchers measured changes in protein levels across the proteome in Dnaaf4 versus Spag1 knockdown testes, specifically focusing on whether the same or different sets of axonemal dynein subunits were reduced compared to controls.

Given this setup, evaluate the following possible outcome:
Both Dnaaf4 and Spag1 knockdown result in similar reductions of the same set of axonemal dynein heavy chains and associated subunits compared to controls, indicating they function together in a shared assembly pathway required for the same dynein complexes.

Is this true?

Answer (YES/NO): YES